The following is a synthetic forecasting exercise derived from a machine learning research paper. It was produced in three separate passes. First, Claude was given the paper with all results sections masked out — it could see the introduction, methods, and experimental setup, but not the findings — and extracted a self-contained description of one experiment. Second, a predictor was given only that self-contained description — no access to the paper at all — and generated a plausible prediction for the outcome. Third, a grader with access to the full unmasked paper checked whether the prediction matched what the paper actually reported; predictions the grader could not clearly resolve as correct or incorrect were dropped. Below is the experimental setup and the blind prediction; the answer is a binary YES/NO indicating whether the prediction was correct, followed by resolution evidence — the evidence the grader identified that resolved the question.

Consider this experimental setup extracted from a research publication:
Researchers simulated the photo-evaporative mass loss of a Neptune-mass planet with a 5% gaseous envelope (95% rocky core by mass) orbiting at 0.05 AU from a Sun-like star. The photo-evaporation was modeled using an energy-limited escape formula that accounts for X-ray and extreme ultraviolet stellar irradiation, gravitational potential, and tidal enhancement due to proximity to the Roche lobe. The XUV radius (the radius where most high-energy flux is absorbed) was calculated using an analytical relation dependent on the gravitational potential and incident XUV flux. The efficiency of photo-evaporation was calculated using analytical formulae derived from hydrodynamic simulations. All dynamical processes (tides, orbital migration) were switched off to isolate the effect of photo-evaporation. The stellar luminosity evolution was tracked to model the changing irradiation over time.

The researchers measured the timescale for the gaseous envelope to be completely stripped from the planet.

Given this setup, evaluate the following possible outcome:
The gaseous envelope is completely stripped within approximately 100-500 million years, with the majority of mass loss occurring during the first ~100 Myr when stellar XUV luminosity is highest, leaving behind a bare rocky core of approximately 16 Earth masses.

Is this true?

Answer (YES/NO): YES